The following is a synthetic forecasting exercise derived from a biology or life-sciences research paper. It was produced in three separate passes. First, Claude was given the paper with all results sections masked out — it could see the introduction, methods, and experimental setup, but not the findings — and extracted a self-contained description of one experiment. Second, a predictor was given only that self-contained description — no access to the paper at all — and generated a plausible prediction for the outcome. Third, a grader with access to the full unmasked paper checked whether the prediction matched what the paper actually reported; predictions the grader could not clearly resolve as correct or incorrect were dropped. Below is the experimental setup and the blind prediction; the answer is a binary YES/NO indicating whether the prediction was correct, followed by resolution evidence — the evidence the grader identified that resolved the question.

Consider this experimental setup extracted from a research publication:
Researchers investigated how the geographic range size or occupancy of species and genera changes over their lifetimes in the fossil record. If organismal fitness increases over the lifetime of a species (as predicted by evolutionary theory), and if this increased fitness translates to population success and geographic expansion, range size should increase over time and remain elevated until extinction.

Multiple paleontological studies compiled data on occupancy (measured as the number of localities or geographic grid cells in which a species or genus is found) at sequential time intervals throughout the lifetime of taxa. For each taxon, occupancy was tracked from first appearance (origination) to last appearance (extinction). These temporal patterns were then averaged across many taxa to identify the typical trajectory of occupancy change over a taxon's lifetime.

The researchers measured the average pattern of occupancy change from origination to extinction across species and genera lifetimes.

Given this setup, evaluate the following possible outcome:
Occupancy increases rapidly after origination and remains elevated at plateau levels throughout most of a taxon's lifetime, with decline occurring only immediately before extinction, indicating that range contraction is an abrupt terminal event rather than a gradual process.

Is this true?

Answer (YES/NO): NO